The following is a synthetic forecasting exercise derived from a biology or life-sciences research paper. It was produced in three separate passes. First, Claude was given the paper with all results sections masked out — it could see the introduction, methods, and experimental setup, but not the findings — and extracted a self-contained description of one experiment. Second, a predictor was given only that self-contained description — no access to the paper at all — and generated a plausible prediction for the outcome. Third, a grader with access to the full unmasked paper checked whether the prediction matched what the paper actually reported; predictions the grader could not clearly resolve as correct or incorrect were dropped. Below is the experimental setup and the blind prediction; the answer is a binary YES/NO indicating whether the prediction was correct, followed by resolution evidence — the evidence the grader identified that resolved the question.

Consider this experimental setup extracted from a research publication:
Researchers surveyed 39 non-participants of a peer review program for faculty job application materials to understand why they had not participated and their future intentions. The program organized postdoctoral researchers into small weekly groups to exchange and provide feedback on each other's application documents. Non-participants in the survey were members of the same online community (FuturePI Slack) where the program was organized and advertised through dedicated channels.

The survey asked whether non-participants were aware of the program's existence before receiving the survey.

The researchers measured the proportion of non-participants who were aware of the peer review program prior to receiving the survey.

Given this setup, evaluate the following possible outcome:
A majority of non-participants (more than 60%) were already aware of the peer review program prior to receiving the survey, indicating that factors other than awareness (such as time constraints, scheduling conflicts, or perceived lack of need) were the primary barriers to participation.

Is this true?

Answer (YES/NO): NO